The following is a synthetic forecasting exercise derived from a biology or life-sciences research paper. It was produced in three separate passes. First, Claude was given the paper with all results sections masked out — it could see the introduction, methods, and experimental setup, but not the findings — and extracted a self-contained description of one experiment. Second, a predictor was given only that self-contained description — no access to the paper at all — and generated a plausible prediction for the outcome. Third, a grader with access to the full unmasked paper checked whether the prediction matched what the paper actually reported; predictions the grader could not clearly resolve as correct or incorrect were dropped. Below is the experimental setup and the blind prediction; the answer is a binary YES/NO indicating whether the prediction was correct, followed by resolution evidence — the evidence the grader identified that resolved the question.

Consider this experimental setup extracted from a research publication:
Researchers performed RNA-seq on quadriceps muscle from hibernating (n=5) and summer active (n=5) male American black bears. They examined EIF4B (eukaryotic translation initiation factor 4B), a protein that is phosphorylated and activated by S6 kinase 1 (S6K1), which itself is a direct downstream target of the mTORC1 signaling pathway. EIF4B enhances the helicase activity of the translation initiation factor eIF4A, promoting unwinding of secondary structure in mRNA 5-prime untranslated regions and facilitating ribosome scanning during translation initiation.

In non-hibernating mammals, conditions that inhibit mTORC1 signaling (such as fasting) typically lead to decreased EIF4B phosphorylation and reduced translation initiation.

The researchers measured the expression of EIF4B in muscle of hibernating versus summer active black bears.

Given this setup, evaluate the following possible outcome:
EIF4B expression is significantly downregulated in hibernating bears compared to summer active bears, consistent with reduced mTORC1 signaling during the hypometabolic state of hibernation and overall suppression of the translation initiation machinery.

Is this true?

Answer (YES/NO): NO